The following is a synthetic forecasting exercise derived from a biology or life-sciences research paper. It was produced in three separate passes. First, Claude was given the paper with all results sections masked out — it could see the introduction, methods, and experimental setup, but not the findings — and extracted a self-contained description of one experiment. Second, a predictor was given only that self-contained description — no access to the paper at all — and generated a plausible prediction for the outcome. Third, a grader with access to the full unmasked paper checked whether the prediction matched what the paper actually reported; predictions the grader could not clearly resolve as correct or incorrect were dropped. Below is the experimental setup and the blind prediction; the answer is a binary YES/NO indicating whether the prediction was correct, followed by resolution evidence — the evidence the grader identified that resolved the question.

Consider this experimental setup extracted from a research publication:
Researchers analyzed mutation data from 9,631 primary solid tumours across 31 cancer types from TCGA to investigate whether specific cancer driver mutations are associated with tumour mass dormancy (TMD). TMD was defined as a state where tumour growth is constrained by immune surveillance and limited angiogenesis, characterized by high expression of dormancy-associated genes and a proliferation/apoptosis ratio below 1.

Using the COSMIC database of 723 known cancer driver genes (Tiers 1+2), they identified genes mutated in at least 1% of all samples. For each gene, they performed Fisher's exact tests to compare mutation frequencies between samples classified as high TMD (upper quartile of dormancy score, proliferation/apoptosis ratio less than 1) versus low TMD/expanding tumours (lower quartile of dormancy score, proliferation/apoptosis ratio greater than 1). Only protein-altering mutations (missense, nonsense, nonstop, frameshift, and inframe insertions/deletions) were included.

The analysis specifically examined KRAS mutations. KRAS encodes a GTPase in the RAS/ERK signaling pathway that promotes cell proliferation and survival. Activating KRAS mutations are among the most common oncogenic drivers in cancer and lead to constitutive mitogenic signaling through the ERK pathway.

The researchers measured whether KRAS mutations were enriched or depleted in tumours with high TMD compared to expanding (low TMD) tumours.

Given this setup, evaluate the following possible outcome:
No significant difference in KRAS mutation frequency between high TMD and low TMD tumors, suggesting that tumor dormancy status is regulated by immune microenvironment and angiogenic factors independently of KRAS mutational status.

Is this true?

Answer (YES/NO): NO